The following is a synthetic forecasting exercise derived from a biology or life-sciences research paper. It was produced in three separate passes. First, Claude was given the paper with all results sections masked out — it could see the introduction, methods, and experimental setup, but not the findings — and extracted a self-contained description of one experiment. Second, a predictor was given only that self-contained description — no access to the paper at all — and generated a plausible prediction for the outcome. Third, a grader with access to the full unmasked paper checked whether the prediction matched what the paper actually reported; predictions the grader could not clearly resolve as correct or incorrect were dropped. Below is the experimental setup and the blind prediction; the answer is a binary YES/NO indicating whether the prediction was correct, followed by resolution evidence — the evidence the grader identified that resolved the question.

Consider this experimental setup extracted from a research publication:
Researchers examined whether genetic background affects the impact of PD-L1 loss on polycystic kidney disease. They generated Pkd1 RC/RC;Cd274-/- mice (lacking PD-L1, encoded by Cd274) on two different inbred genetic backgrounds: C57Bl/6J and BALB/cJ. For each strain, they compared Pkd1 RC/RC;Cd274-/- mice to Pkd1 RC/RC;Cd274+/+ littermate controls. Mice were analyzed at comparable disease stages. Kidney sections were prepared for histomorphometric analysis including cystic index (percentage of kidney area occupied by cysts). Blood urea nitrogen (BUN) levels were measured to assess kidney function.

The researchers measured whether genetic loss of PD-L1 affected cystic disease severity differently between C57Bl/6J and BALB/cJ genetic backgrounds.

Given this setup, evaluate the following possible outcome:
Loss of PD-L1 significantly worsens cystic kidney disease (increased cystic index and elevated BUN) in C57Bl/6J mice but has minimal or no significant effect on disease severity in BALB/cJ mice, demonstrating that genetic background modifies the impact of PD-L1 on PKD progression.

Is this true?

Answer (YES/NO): NO